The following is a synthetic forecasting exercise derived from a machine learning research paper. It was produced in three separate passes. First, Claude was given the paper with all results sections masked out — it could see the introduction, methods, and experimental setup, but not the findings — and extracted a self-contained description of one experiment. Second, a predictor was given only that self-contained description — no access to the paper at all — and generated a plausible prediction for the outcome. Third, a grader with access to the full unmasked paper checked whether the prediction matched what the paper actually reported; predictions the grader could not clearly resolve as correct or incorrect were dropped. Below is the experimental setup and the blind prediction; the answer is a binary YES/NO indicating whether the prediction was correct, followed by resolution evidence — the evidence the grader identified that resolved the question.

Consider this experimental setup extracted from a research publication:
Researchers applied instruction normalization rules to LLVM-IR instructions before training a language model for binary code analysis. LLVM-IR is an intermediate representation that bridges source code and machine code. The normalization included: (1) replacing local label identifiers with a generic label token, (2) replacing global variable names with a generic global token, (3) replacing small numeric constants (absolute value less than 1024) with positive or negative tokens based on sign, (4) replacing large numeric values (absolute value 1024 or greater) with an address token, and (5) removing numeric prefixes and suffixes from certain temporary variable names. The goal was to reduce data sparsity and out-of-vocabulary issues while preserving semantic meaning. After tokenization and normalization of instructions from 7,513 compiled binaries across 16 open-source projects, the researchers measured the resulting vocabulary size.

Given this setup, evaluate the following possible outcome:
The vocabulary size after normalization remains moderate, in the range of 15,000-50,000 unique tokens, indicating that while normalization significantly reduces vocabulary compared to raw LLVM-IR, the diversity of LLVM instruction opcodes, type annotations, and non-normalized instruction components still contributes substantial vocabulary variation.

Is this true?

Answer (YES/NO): YES